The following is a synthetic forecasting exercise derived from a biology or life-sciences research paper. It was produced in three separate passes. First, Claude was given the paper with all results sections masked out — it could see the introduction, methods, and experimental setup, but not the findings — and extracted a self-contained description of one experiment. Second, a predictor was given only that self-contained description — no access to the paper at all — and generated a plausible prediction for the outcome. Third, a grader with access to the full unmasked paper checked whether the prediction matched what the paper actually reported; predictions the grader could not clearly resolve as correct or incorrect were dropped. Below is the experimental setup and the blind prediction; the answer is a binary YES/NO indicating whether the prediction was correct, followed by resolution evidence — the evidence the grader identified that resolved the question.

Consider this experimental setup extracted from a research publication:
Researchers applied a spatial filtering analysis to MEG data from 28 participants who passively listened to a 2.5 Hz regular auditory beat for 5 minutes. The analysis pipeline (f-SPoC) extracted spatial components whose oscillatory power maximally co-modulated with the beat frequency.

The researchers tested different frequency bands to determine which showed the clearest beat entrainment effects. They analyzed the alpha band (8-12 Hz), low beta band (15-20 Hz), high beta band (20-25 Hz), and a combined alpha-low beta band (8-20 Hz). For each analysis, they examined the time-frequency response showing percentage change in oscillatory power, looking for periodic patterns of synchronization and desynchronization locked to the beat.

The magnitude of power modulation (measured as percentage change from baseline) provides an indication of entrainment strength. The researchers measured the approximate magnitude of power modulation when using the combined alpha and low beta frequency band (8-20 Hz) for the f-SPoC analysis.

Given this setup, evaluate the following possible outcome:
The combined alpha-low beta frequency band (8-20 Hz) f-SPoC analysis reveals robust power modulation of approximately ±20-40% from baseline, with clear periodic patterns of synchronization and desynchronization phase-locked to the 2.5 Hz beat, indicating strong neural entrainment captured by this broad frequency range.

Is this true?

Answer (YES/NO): NO